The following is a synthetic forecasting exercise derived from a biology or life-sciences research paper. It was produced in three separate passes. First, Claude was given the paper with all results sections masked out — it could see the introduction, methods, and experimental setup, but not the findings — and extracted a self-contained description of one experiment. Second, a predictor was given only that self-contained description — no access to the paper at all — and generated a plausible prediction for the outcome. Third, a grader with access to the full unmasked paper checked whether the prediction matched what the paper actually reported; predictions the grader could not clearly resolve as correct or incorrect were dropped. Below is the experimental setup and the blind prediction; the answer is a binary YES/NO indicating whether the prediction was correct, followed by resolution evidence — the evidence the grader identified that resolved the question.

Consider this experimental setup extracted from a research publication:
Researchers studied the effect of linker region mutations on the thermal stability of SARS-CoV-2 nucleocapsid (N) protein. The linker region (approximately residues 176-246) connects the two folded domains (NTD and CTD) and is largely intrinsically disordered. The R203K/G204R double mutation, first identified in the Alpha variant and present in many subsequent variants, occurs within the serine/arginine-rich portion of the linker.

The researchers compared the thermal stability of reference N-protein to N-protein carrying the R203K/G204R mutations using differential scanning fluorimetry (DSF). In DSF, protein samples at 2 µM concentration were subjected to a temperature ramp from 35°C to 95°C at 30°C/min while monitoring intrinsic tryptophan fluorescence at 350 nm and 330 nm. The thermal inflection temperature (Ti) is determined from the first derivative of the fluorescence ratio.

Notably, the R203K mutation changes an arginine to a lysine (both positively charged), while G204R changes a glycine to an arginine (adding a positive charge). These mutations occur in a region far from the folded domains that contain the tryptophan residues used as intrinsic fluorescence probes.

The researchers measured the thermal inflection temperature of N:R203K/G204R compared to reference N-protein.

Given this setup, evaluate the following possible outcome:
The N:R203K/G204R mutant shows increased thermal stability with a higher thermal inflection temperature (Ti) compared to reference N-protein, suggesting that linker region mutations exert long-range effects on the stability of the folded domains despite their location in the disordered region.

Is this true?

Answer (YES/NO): NO